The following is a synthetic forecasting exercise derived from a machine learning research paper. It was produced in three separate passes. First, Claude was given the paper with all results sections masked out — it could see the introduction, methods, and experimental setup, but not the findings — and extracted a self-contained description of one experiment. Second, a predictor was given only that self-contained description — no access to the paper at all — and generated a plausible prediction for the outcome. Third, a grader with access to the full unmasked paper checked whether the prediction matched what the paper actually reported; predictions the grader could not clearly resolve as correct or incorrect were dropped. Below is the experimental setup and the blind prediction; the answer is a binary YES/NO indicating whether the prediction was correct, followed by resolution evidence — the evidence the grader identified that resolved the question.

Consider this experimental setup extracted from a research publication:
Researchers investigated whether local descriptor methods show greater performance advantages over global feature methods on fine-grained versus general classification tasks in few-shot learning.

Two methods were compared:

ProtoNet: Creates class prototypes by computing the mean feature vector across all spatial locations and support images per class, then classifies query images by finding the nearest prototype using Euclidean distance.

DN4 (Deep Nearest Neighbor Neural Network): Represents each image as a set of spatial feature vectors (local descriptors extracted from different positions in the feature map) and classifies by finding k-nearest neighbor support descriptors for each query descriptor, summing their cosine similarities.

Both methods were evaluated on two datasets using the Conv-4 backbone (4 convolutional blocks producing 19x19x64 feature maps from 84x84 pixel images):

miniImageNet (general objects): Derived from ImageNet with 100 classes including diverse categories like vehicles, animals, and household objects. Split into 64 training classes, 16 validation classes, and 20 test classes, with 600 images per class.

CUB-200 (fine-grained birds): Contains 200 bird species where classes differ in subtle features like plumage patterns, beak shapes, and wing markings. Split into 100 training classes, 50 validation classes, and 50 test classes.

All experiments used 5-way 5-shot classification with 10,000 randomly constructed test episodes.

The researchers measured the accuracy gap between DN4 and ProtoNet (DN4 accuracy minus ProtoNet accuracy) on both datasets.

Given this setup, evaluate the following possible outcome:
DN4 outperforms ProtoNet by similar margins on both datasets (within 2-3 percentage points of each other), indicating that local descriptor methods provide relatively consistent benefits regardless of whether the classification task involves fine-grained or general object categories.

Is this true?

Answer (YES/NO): NO